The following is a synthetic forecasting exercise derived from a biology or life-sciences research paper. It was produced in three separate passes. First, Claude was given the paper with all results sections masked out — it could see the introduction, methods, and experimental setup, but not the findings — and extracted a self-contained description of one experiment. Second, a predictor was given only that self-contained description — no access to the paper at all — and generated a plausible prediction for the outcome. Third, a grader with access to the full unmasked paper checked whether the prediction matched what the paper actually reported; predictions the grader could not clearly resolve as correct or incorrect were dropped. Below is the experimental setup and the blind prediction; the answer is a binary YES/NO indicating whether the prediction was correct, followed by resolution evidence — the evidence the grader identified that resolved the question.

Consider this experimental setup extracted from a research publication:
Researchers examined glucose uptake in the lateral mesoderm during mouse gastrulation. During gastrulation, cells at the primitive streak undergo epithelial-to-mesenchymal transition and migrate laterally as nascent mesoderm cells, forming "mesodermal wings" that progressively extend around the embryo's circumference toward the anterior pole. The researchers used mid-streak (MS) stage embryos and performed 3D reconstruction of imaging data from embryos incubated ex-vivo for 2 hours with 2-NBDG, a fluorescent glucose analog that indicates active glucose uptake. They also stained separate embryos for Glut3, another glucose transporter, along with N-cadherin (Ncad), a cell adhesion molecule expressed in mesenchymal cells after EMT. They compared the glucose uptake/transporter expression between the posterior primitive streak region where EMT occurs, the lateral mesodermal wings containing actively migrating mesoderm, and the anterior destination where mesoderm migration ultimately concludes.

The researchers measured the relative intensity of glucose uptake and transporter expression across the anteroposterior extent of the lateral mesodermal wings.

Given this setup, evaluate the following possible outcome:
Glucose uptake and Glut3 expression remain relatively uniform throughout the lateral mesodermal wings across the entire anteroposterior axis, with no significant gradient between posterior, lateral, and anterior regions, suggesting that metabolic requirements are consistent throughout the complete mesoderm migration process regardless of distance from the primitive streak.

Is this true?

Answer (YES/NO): NO